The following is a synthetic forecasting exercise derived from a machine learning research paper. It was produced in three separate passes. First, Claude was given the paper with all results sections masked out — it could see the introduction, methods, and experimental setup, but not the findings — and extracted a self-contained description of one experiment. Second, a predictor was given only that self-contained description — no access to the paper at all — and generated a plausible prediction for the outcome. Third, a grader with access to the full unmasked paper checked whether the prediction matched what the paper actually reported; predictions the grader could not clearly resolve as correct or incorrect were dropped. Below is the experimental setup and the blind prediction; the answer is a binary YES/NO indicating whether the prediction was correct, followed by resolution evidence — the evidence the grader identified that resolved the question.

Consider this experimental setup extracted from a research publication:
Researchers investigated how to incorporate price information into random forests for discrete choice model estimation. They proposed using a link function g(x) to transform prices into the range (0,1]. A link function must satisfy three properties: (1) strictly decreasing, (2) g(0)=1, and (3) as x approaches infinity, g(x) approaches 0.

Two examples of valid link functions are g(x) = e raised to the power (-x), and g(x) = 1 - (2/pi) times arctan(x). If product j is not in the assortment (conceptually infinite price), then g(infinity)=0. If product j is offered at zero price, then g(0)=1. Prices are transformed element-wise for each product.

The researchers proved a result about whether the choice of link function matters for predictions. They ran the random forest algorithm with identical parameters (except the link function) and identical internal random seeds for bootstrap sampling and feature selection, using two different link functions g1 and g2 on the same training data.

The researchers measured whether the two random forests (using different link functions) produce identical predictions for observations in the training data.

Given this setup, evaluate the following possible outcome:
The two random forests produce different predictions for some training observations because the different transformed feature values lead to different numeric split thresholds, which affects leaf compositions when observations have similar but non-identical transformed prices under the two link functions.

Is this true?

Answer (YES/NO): NO